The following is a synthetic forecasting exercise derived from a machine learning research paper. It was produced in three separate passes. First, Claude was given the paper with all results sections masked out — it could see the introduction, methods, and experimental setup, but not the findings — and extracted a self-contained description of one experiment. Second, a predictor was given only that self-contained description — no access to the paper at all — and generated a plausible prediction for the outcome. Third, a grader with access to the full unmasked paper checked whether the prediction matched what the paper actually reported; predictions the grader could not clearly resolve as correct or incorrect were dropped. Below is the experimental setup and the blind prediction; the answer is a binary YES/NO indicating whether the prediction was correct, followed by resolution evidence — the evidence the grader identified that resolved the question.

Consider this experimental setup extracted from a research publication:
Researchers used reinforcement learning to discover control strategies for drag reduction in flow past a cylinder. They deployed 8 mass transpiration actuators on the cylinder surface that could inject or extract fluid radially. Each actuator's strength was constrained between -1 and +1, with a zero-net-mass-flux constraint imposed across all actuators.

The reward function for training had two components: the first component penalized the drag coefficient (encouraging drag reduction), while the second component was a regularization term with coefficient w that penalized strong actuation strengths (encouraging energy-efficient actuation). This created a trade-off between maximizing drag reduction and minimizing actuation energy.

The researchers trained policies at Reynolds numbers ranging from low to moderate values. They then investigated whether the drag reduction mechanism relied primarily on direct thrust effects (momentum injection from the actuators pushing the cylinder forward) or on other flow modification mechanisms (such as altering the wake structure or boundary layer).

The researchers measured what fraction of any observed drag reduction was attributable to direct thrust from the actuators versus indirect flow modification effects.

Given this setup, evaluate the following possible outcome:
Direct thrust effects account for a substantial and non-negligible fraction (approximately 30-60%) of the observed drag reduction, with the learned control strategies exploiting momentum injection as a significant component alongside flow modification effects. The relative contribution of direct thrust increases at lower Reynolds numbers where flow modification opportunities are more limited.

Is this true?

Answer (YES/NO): NO